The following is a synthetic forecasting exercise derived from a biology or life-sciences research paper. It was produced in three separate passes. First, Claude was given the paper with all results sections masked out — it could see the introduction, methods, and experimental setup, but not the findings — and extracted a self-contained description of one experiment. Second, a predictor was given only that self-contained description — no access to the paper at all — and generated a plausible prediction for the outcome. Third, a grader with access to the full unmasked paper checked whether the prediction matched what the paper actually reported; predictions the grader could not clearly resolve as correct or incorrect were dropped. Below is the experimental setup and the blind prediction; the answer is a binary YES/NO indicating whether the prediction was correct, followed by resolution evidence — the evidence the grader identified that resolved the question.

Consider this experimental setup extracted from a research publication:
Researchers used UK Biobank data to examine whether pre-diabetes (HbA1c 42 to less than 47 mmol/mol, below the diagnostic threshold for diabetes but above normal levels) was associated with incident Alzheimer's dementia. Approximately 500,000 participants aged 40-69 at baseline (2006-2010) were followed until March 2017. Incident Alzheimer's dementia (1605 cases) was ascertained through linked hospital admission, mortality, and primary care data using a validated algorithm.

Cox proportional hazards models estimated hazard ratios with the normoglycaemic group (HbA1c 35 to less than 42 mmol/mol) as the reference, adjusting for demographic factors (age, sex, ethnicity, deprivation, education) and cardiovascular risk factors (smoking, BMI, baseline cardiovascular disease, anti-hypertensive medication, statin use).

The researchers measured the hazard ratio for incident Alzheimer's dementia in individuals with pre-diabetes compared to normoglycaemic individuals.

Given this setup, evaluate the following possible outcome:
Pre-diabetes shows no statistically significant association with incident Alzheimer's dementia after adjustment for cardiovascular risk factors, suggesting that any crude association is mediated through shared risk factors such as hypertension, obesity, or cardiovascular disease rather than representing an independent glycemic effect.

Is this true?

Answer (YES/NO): NO